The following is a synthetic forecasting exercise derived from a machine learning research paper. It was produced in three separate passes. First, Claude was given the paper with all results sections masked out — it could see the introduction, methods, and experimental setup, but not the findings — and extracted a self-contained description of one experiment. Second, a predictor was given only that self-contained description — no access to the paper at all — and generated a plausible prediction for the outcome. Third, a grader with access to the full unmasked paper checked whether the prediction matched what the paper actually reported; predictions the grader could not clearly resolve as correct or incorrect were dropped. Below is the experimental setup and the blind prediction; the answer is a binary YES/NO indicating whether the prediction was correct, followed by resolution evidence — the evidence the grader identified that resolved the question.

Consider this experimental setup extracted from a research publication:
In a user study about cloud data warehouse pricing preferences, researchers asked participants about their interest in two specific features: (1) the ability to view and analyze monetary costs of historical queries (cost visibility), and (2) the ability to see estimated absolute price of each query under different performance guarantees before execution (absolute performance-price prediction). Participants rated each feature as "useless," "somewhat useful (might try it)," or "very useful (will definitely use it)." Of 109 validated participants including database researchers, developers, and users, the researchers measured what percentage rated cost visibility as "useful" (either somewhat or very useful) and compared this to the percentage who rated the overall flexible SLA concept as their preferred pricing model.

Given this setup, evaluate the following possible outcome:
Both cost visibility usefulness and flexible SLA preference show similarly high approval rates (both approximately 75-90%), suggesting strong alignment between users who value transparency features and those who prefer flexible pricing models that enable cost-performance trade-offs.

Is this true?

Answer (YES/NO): NO